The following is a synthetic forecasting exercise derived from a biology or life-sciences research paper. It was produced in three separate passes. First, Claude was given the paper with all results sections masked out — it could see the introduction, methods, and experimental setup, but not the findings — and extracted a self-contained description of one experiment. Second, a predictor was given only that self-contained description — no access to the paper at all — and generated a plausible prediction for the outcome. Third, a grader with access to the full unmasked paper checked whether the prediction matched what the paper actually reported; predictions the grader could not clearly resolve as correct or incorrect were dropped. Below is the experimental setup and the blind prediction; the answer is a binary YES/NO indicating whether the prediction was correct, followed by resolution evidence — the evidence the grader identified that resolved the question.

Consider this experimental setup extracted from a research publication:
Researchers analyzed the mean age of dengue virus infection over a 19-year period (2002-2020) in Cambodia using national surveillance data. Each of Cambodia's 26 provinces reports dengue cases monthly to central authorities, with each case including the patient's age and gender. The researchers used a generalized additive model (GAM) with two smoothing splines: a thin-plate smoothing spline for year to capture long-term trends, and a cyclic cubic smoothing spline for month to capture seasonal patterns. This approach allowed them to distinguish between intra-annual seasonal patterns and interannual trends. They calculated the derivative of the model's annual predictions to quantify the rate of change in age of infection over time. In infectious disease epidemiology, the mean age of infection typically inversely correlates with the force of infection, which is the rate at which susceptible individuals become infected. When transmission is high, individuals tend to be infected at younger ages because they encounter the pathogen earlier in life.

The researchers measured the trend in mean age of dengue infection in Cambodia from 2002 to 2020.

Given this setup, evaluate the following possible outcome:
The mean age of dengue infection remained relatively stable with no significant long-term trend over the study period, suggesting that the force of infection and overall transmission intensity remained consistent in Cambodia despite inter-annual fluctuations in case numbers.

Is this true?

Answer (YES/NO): NO